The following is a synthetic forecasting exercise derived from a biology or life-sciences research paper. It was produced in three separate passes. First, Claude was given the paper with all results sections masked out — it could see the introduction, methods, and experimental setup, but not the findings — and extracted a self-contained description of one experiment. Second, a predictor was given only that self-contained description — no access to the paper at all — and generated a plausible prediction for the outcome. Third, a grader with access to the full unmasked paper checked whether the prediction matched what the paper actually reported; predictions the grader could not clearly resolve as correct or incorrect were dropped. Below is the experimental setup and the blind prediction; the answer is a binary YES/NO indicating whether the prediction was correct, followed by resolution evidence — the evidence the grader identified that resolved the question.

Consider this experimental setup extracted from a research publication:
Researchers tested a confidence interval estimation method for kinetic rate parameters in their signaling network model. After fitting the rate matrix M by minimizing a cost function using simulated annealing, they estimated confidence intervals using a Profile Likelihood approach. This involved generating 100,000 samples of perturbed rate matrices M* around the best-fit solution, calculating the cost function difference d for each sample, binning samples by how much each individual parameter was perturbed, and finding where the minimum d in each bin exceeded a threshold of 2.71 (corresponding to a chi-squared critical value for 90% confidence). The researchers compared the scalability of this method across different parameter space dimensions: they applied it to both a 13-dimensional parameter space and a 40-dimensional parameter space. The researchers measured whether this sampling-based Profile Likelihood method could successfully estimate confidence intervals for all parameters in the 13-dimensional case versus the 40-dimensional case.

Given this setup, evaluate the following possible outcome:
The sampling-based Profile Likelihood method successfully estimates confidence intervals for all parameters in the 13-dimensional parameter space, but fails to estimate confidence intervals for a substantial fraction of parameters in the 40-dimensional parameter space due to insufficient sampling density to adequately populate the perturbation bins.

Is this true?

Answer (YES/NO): YES